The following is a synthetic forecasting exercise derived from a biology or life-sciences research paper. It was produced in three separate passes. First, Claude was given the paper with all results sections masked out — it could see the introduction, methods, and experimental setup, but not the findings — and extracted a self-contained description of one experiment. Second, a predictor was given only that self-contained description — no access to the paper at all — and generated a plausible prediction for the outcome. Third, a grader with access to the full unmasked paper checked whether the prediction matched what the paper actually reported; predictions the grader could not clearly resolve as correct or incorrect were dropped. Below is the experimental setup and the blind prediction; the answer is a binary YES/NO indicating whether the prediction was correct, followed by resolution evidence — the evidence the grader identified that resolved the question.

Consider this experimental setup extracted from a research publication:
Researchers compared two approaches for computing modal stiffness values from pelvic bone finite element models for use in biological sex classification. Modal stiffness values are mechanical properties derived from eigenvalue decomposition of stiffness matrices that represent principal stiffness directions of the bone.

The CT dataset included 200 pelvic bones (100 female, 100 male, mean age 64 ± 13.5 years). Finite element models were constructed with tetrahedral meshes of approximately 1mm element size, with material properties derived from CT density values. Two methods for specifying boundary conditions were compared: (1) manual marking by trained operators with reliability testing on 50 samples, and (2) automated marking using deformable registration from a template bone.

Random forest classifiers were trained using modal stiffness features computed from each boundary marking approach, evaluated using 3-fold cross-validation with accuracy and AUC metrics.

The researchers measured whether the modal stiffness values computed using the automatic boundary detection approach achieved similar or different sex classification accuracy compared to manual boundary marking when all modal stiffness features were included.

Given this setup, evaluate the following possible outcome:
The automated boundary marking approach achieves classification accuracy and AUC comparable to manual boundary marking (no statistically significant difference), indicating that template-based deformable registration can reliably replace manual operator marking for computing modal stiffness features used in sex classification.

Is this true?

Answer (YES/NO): YES